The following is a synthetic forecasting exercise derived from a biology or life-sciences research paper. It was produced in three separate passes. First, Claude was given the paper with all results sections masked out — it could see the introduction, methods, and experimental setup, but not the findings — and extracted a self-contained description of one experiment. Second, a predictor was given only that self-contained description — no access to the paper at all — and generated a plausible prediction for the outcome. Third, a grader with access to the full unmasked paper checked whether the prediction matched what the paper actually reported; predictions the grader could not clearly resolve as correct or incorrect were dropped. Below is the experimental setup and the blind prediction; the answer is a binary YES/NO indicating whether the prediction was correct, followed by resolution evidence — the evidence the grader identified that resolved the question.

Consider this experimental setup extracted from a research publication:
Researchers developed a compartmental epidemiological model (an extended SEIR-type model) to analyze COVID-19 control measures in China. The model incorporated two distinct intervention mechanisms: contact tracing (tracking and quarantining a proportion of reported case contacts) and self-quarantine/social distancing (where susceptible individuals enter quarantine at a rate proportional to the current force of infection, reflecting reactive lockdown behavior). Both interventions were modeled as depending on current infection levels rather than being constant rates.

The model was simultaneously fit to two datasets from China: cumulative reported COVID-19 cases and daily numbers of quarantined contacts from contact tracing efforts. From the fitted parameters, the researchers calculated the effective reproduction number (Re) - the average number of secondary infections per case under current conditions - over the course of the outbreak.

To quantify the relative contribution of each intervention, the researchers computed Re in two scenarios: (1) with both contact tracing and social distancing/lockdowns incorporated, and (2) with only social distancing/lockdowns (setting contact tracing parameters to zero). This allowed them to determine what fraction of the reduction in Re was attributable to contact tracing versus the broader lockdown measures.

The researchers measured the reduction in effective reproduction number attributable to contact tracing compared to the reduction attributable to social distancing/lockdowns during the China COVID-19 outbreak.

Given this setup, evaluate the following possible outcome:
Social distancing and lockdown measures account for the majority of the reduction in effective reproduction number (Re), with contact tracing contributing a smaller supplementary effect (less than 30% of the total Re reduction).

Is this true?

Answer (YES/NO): YES